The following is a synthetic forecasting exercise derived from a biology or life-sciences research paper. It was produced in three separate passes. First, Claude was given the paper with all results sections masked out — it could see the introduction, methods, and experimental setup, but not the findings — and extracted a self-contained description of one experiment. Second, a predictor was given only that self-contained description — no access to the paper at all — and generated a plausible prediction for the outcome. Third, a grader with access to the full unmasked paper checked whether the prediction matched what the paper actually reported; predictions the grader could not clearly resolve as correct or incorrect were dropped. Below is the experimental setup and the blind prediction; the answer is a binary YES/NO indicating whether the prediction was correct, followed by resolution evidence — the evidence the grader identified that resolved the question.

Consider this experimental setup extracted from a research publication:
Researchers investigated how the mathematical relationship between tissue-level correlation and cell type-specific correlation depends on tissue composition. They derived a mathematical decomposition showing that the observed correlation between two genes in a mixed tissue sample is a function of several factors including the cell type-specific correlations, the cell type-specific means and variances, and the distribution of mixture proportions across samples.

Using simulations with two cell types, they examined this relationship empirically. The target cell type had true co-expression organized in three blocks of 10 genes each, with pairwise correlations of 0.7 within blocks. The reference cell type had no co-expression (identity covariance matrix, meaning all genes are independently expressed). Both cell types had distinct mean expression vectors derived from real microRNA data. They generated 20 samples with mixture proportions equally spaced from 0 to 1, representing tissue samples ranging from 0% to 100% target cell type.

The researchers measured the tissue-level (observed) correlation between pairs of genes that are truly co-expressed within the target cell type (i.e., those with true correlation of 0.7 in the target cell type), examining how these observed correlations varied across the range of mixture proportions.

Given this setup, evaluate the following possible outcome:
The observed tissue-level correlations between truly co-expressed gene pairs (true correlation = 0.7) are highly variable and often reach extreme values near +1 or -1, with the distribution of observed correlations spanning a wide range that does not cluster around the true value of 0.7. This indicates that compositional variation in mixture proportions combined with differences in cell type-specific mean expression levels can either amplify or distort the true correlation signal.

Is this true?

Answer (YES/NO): NO